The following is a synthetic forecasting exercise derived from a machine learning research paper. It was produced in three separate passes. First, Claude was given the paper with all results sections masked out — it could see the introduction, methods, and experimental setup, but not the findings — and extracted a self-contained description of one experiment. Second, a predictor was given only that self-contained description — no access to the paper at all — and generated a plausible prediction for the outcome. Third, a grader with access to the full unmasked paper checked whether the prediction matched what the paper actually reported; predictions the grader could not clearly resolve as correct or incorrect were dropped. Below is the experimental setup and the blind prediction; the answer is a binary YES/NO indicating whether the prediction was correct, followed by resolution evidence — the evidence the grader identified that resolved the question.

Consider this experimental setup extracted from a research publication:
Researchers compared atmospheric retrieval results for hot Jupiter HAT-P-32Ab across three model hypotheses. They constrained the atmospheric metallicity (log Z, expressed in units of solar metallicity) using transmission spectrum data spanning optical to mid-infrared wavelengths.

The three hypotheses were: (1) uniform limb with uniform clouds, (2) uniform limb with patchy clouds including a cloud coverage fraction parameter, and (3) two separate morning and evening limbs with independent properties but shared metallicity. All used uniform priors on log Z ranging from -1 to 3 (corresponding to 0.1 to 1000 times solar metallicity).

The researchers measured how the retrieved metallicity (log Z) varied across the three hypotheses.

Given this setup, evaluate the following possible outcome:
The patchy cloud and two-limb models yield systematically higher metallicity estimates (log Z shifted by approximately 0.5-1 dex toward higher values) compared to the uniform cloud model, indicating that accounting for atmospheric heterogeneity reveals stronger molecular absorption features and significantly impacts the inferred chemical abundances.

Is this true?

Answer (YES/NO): YES